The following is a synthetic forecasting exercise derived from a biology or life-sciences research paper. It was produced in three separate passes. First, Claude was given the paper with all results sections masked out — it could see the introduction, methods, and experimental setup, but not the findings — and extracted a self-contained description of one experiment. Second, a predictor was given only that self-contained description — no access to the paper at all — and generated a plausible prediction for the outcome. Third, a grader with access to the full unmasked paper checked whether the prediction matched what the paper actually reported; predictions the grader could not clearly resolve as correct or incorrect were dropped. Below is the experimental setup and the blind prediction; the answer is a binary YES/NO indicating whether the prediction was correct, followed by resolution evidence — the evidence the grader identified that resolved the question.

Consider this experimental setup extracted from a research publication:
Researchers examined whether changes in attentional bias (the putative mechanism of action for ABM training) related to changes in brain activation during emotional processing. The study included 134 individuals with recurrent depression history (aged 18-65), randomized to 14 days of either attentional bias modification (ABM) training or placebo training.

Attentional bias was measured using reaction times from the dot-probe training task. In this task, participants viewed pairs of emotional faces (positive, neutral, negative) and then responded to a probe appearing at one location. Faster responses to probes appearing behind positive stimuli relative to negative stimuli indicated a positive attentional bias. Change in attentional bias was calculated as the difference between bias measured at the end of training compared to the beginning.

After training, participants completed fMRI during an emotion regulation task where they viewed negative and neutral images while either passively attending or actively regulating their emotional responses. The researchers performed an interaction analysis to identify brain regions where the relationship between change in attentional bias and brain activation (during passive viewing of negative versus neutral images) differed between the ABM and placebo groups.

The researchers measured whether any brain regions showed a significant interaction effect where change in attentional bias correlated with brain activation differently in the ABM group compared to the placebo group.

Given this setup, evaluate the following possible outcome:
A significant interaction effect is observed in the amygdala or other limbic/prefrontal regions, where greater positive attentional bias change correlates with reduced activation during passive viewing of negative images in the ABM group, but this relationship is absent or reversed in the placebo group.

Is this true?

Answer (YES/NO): NO